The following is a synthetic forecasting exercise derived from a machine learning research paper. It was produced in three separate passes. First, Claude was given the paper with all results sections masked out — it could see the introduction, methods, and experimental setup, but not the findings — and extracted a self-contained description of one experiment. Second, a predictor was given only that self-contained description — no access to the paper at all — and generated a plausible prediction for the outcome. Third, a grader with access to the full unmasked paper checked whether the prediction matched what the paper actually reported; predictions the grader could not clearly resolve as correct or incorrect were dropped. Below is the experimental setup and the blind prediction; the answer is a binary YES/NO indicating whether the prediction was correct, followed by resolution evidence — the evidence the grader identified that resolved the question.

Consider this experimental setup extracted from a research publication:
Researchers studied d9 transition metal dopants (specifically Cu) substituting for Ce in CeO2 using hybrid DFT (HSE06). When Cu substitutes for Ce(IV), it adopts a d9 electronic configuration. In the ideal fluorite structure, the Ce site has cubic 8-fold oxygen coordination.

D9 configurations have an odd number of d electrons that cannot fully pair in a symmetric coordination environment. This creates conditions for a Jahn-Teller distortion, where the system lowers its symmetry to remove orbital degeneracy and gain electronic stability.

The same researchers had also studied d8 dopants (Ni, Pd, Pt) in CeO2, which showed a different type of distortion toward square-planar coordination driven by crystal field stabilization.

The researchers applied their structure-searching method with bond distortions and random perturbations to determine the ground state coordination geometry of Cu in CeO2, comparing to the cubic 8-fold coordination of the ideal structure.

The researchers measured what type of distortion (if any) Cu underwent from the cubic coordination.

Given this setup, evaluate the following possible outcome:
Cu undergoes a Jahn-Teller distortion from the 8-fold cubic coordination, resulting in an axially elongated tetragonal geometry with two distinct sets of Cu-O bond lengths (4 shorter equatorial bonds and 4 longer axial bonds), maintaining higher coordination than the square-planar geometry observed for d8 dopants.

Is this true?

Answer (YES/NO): NO